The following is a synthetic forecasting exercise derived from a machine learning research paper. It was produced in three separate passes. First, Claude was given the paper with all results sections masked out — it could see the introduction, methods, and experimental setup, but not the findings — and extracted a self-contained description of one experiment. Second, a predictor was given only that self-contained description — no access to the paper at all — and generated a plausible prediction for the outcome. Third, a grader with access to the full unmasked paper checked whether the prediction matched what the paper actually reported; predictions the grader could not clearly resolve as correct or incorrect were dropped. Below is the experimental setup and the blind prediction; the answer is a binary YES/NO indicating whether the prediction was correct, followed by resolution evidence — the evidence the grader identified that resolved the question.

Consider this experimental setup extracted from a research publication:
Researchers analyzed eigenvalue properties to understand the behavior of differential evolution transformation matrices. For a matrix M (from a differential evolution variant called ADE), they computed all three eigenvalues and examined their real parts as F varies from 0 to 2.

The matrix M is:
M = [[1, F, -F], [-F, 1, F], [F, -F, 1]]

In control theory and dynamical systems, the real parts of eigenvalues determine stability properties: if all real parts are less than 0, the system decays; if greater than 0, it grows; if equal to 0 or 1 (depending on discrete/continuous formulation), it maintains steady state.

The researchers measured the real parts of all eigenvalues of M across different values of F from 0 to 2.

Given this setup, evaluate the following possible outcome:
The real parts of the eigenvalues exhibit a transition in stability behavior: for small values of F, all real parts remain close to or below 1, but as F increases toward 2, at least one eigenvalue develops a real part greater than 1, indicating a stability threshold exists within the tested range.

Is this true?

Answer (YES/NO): NO